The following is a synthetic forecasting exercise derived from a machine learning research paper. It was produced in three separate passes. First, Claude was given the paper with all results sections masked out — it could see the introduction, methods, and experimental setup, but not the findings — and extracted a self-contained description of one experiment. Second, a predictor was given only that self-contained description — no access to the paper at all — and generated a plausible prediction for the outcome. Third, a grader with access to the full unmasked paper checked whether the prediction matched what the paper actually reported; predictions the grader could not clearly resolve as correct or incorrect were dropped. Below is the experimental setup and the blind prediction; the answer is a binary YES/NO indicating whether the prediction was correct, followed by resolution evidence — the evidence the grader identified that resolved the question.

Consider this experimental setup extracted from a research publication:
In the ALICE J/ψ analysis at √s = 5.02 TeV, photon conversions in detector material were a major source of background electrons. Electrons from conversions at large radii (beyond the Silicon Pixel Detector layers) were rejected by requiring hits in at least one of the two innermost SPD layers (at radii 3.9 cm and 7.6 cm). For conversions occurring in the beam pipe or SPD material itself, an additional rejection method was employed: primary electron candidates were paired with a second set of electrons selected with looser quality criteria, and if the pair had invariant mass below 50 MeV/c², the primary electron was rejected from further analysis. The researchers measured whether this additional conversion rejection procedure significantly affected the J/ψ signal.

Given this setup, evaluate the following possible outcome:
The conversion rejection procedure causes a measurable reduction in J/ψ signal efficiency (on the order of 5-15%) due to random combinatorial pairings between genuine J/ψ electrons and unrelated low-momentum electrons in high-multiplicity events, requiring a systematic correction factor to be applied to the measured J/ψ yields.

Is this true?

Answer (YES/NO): NO